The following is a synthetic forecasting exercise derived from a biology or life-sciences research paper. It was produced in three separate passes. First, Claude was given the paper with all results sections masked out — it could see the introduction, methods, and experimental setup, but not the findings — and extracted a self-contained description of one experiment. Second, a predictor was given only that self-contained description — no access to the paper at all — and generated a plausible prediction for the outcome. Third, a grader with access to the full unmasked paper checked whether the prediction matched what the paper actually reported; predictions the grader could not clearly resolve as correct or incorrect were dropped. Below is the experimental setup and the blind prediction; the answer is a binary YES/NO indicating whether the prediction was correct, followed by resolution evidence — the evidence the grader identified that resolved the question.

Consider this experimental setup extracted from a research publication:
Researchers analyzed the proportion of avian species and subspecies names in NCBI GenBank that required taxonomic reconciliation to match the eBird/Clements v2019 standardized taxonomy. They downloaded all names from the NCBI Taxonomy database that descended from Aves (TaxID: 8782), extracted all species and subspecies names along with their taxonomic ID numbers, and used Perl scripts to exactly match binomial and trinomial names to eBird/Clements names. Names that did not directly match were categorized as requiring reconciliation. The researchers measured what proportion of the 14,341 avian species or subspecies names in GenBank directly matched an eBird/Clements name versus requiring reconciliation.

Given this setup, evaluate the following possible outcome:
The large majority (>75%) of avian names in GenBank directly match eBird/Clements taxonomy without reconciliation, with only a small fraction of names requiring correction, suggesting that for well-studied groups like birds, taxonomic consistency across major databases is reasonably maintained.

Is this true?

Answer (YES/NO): NO